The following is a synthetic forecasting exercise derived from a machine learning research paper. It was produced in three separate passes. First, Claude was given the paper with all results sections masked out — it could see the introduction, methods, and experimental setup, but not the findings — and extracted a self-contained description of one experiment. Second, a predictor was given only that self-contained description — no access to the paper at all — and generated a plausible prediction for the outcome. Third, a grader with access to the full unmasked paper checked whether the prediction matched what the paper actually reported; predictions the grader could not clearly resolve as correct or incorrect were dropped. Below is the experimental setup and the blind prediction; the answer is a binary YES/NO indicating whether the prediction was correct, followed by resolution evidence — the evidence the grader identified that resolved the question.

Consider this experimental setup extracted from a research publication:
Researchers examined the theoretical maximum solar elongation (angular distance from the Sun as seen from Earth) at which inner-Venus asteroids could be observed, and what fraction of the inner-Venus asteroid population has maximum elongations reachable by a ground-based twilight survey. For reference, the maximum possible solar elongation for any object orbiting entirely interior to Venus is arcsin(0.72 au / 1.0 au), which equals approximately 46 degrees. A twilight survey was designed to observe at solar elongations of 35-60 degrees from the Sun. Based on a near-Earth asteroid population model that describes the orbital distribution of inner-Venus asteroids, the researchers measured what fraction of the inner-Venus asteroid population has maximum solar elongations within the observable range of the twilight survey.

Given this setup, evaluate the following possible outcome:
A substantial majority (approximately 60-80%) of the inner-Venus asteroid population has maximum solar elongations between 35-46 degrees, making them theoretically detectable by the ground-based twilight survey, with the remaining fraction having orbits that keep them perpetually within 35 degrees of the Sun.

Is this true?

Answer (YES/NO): YES